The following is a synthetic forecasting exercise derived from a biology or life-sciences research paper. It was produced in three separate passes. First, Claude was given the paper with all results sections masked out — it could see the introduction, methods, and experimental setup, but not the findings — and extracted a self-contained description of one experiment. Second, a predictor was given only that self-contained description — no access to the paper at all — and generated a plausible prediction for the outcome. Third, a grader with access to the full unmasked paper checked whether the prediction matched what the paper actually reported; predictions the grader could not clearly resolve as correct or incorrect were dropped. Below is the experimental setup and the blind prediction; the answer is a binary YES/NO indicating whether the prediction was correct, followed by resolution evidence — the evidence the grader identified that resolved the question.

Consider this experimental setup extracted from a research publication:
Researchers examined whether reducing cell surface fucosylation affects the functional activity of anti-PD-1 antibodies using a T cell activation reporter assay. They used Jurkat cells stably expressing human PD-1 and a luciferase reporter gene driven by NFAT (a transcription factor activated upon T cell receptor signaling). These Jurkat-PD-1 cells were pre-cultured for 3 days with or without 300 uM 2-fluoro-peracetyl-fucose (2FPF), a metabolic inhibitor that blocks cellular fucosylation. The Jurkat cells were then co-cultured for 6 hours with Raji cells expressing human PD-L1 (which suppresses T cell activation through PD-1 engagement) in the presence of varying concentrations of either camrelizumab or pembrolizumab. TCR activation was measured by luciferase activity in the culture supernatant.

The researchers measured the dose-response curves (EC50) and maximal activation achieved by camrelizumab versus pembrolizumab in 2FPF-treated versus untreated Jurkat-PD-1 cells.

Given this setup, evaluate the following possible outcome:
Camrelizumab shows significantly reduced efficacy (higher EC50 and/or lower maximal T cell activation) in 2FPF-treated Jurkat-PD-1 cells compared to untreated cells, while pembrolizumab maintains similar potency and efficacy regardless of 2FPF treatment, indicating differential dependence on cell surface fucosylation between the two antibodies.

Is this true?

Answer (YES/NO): YES